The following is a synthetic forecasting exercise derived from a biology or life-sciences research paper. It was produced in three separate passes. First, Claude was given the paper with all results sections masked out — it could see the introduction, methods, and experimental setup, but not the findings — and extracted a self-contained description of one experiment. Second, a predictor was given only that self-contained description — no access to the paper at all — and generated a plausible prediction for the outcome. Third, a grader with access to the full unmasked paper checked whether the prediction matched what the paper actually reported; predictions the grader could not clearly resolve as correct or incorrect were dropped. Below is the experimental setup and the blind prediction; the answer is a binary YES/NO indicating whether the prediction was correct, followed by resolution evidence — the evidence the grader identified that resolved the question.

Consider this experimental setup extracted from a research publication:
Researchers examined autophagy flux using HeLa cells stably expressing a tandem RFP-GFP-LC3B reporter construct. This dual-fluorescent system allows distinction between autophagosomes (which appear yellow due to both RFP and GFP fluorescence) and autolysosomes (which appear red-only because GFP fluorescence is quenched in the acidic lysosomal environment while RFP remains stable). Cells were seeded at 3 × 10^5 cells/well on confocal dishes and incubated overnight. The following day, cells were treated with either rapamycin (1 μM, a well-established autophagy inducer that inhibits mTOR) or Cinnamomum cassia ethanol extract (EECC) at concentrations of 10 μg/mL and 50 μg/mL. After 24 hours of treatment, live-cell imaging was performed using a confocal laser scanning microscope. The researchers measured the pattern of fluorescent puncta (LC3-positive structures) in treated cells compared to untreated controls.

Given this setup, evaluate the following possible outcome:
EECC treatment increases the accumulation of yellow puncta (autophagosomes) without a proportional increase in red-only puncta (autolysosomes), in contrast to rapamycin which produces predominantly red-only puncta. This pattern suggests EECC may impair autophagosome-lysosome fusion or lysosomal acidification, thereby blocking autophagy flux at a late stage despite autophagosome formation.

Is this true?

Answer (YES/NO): NO